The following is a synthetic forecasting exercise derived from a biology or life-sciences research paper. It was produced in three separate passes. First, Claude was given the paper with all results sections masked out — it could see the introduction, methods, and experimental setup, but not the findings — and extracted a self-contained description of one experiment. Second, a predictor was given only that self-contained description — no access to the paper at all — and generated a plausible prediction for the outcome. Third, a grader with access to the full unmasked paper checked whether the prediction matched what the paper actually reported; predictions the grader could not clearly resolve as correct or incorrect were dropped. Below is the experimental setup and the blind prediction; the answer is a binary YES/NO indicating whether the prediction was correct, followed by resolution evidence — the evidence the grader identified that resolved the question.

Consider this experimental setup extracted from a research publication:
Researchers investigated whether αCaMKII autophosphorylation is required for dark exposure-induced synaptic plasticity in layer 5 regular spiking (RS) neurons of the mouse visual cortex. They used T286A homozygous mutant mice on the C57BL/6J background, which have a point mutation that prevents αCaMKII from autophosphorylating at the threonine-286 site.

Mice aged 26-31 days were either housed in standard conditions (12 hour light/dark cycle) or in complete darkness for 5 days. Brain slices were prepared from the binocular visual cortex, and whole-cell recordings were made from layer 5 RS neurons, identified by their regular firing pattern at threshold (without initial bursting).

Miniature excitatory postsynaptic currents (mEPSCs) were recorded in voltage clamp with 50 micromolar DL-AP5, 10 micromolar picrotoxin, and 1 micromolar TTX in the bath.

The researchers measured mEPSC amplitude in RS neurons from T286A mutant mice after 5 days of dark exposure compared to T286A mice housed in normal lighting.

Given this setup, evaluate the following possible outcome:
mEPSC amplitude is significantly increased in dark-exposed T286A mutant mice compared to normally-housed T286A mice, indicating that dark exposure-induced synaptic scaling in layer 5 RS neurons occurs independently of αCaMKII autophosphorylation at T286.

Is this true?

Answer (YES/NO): NO